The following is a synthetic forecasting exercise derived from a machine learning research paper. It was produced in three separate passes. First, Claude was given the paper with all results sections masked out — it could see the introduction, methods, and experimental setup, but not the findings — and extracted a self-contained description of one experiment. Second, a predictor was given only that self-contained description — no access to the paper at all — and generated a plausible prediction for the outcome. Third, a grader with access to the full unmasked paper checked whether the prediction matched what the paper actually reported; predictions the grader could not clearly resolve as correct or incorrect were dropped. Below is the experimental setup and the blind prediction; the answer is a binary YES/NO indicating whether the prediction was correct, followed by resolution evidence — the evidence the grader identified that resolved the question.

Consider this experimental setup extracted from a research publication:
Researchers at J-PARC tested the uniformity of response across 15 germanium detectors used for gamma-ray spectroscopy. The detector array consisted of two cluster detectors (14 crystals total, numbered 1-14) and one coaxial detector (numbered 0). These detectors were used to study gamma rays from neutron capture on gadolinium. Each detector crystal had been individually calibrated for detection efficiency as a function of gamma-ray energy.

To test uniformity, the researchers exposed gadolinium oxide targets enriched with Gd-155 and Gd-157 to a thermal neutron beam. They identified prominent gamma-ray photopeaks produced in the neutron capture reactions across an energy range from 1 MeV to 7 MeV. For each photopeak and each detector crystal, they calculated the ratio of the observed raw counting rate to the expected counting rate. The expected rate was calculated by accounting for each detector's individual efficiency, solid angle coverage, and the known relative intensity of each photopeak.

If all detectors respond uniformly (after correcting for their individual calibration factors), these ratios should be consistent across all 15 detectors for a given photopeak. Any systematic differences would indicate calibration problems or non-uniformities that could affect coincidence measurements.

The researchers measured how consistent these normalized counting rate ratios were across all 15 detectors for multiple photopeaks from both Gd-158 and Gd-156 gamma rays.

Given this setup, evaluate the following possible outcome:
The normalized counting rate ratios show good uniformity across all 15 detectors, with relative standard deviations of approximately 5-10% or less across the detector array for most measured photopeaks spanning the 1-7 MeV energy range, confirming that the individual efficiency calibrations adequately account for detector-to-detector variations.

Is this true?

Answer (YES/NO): YES